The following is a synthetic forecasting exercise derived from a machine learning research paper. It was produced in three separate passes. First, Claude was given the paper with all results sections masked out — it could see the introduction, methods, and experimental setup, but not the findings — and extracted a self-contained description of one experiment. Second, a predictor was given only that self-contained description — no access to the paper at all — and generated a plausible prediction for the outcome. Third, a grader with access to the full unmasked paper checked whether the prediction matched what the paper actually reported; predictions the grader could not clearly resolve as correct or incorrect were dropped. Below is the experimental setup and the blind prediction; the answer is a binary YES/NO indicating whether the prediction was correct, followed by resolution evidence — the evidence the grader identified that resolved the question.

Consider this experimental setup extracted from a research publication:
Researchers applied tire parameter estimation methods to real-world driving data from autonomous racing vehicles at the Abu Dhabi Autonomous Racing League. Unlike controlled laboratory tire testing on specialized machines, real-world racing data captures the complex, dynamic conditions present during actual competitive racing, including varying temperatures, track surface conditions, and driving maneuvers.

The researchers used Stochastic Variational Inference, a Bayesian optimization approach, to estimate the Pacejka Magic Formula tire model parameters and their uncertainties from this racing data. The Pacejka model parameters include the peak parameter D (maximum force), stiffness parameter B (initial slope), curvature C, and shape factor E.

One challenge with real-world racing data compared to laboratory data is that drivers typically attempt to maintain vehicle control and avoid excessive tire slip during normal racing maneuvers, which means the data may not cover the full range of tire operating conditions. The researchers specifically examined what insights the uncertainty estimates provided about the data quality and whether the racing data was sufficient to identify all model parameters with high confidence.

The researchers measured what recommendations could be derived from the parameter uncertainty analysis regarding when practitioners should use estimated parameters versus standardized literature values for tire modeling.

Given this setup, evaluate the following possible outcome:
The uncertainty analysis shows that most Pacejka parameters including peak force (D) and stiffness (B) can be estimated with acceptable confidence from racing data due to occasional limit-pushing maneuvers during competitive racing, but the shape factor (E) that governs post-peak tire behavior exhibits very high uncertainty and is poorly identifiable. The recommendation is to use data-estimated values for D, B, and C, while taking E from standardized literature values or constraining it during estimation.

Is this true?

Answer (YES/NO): YES